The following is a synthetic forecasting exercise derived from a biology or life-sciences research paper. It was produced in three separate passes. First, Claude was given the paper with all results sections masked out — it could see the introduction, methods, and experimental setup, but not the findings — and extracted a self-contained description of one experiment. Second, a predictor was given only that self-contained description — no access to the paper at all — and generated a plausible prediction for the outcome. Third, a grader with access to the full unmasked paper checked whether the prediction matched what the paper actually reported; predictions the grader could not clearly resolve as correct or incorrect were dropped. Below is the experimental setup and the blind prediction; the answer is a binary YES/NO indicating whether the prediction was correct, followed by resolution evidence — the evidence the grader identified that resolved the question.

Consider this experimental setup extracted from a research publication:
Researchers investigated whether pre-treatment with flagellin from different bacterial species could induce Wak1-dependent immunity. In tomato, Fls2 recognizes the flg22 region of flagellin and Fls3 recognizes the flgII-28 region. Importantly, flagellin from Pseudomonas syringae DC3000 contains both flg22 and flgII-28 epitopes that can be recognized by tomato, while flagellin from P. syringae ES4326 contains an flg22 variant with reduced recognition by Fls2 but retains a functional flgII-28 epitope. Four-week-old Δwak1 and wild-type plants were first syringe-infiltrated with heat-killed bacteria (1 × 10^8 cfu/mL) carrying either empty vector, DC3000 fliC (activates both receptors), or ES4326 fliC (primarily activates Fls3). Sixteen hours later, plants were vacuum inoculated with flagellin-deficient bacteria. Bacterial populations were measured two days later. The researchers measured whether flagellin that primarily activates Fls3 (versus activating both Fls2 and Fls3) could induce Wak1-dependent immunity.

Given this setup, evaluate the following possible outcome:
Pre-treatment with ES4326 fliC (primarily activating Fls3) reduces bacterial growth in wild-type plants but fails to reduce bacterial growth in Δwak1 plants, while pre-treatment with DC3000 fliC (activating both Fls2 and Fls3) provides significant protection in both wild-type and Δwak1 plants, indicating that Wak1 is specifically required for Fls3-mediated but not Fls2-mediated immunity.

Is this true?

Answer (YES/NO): NO